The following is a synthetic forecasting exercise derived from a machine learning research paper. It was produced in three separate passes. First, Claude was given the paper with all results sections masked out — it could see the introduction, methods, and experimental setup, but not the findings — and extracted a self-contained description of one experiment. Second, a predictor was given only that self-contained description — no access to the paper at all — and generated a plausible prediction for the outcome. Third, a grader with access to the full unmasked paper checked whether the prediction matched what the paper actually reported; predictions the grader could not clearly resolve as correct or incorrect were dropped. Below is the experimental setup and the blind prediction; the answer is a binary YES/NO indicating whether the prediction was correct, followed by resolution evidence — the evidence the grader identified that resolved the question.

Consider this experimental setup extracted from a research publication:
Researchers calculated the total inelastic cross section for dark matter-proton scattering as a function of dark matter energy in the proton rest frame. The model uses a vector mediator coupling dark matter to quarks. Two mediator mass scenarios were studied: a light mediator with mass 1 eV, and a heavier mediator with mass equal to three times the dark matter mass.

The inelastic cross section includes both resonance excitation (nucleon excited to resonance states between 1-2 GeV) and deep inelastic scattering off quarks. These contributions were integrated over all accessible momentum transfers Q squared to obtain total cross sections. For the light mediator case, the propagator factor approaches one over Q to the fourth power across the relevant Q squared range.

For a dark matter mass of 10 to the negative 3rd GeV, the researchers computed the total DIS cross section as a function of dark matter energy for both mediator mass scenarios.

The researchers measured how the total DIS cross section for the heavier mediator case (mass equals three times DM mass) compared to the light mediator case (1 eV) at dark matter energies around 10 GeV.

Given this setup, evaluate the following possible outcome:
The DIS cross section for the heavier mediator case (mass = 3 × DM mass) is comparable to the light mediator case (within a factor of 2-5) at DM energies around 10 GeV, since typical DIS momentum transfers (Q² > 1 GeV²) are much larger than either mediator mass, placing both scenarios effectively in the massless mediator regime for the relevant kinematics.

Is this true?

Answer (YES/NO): YES